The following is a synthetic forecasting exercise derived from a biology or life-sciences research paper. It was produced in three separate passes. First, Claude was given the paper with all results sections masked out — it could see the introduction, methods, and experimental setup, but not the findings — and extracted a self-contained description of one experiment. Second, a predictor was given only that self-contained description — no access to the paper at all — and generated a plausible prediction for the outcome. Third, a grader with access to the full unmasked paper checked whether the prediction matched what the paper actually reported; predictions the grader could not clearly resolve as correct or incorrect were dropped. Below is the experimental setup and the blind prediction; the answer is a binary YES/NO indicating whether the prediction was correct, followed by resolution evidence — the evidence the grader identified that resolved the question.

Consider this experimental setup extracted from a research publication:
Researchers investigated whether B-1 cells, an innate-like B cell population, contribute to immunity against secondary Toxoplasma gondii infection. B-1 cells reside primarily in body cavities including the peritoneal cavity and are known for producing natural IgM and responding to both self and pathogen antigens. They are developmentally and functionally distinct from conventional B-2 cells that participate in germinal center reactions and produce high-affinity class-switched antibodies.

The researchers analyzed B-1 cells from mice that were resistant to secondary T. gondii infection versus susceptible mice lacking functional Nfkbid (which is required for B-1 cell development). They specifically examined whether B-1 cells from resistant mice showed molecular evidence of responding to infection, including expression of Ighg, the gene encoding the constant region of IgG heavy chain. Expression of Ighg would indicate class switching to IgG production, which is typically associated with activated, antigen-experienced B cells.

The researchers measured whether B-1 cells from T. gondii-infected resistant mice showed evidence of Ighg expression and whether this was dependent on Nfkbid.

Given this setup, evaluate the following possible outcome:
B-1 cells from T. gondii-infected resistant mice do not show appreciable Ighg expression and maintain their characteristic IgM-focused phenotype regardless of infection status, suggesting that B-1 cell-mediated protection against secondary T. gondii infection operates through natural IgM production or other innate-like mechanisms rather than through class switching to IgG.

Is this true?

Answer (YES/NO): NO